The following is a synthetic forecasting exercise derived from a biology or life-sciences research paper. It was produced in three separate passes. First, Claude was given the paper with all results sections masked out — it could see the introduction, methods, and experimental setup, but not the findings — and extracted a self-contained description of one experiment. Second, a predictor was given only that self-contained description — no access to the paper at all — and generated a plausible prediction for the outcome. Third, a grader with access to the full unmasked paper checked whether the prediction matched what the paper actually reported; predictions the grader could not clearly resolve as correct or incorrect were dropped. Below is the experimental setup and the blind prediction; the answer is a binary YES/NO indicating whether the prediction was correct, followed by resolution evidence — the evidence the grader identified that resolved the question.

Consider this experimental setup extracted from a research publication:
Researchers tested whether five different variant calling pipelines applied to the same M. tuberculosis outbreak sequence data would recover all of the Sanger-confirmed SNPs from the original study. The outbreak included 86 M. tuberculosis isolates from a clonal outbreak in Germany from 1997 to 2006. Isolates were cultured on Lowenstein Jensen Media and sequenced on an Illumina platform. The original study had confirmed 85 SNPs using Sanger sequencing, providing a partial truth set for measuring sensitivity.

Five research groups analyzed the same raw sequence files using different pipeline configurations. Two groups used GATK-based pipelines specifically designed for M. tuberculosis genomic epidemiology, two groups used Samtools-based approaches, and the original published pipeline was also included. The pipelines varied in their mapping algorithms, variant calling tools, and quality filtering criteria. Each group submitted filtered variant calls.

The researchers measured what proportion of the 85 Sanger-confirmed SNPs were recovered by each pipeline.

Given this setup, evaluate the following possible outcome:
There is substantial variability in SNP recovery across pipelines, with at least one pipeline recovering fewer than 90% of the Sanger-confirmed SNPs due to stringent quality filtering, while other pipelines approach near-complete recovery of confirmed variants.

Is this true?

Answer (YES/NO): YES